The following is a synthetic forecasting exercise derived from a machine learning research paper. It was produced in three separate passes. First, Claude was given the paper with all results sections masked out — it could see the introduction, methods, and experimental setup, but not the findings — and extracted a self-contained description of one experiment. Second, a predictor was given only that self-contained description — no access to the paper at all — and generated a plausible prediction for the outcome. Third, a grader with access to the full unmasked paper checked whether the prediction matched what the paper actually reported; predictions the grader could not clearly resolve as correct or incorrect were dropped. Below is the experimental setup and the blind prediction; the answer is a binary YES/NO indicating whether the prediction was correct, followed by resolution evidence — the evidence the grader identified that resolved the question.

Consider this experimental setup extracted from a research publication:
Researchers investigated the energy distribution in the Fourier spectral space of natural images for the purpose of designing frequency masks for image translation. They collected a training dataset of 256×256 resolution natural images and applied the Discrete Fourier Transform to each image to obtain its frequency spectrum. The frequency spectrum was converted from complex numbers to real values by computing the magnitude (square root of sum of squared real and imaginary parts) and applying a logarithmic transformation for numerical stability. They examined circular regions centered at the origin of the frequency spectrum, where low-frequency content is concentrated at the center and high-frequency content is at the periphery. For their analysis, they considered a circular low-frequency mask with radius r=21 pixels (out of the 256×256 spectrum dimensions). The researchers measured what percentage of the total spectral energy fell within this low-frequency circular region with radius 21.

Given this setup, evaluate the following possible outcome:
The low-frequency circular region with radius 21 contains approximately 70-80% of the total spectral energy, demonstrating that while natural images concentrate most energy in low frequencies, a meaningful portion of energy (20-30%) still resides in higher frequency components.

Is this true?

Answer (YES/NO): NO